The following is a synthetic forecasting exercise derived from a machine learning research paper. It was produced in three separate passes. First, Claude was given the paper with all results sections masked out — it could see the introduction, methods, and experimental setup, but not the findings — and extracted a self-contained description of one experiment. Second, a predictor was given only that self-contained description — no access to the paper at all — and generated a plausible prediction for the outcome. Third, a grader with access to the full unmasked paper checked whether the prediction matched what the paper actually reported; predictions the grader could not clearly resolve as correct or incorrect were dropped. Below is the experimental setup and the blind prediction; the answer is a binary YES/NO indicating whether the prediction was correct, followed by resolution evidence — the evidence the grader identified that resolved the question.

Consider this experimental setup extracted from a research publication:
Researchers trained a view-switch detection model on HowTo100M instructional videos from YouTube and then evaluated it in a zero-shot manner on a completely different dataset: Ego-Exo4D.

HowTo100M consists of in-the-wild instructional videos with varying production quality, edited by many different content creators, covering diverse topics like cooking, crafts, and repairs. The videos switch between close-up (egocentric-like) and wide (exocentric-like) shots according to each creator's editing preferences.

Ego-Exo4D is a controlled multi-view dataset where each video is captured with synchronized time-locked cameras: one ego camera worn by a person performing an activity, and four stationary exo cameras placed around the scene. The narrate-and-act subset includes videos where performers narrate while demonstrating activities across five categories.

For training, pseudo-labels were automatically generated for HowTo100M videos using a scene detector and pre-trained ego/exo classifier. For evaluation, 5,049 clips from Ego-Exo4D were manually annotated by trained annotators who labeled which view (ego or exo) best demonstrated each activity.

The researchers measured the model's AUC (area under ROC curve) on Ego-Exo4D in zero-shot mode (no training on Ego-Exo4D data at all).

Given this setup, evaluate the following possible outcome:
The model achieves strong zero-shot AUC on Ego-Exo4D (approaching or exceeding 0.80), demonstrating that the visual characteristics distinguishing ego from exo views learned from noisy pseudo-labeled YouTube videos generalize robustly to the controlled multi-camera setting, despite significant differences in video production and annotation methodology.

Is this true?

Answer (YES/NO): NO